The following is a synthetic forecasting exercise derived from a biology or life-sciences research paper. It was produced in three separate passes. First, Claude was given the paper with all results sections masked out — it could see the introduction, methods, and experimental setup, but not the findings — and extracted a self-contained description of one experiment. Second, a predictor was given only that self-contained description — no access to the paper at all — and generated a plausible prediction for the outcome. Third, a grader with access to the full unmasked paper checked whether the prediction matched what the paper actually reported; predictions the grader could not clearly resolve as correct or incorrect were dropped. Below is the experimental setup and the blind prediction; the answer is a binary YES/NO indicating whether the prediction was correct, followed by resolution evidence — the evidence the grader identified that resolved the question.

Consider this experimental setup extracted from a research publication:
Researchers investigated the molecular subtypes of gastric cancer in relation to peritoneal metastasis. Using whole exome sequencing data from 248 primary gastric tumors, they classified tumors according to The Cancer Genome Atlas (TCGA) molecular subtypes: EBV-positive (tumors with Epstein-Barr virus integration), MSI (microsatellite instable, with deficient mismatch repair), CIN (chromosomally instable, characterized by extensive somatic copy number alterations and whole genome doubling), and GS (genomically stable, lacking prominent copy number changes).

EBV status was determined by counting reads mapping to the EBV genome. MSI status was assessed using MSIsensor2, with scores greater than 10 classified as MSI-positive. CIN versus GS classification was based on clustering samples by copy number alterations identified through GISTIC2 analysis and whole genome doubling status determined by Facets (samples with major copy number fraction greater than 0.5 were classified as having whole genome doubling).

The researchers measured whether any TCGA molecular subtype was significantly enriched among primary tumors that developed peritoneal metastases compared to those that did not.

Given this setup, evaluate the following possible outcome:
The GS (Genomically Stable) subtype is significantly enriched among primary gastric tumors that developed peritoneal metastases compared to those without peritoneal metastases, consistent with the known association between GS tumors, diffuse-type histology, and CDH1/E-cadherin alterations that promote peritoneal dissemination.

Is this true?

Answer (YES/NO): YES